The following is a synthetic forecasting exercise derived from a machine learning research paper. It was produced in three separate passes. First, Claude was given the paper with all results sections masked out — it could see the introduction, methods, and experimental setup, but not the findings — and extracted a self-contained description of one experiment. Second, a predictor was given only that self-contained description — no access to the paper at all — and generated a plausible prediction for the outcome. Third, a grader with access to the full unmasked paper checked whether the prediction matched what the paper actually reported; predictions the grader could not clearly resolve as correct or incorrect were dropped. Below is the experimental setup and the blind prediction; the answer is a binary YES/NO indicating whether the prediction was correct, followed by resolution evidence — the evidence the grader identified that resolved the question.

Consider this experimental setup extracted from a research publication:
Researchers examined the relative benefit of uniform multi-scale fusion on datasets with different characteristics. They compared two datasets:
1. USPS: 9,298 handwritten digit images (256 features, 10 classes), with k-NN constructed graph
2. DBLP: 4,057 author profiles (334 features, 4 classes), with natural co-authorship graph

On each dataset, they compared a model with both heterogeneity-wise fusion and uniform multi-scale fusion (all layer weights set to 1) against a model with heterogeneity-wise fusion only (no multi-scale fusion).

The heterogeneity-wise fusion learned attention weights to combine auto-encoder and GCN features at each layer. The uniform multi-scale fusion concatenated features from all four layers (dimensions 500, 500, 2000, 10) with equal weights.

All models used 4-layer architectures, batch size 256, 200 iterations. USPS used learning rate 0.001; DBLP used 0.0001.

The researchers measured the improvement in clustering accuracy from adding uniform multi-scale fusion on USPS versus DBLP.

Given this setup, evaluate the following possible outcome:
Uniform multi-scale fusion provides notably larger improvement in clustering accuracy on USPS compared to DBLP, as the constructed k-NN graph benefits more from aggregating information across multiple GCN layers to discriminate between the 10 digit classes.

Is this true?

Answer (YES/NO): NO